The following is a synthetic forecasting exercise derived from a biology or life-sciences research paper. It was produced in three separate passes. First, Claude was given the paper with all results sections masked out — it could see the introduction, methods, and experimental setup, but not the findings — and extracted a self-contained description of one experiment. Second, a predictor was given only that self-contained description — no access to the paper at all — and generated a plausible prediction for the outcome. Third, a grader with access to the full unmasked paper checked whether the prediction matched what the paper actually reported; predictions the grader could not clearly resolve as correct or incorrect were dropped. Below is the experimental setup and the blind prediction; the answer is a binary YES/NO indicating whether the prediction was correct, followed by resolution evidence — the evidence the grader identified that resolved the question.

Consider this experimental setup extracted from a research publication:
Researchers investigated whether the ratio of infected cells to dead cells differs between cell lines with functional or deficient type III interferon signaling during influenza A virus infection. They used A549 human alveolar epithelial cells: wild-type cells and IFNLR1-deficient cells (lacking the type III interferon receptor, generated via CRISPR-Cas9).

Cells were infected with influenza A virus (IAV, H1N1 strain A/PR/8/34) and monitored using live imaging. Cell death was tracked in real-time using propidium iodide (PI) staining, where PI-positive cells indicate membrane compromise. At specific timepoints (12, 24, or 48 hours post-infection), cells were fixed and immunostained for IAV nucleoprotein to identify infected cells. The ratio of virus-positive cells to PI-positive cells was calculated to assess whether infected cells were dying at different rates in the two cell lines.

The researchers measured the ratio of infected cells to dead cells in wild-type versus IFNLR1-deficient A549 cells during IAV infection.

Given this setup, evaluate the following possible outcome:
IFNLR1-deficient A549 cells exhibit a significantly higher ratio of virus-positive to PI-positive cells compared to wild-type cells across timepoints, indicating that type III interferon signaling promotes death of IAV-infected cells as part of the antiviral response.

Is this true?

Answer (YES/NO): YES